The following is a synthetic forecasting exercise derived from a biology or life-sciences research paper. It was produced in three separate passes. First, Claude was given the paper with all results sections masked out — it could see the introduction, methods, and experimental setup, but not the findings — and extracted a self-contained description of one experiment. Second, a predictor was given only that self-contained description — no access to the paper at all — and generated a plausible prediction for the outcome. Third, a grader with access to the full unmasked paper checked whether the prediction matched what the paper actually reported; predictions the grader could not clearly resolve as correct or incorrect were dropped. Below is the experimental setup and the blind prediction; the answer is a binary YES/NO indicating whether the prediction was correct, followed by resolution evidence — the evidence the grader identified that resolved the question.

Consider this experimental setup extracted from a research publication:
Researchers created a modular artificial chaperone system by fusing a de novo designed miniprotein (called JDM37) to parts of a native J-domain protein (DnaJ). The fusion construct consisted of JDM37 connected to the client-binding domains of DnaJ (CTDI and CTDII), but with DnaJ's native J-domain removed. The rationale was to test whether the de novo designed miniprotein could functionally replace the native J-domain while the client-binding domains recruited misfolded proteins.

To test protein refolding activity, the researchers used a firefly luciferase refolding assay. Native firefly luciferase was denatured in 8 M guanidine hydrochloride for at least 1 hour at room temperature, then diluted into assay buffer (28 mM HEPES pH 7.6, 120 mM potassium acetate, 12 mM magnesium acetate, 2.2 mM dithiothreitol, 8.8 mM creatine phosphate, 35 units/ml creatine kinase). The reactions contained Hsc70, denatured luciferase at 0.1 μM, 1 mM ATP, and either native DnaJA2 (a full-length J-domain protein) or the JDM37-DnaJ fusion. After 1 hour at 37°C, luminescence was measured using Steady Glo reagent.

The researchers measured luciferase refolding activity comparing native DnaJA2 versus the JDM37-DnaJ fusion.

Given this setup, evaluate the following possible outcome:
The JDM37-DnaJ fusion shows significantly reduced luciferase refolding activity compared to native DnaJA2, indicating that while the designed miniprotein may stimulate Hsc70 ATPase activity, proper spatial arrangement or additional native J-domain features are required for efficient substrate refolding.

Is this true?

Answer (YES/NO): YES